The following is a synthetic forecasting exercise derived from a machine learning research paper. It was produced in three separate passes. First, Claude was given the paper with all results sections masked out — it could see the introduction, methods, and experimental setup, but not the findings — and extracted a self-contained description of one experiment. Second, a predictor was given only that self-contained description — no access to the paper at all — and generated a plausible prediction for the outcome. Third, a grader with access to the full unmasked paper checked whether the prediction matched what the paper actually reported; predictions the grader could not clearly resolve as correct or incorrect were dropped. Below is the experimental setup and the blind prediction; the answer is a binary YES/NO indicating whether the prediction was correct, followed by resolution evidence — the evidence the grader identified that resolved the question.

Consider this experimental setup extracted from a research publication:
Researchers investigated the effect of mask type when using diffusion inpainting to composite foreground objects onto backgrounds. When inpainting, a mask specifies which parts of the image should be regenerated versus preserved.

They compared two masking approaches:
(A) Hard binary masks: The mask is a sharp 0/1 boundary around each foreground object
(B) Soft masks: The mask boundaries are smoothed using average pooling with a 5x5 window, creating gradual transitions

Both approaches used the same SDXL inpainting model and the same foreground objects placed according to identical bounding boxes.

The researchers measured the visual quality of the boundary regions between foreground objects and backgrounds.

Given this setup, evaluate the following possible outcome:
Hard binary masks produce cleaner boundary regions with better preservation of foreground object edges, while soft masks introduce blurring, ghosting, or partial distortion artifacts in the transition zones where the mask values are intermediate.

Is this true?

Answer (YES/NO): NO